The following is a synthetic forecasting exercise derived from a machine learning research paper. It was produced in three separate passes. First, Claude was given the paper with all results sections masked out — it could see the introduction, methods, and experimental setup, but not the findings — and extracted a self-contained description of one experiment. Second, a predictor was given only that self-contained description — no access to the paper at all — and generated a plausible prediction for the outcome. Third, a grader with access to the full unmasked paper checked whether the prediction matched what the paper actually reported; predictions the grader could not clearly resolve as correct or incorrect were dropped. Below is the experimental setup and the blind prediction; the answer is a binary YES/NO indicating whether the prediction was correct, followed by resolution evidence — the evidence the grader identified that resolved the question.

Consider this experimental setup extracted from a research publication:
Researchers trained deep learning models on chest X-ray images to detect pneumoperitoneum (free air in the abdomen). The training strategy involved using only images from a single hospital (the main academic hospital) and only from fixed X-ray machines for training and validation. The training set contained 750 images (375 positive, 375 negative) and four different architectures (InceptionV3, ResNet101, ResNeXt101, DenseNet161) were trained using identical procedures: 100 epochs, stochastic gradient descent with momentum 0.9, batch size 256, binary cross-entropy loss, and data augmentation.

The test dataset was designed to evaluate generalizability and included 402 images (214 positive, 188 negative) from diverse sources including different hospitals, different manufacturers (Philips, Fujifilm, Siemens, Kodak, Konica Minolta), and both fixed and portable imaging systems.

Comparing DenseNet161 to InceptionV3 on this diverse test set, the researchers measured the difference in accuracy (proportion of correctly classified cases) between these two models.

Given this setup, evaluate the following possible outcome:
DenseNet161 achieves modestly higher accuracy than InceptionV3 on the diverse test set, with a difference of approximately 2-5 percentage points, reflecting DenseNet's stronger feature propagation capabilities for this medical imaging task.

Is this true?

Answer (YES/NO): YES